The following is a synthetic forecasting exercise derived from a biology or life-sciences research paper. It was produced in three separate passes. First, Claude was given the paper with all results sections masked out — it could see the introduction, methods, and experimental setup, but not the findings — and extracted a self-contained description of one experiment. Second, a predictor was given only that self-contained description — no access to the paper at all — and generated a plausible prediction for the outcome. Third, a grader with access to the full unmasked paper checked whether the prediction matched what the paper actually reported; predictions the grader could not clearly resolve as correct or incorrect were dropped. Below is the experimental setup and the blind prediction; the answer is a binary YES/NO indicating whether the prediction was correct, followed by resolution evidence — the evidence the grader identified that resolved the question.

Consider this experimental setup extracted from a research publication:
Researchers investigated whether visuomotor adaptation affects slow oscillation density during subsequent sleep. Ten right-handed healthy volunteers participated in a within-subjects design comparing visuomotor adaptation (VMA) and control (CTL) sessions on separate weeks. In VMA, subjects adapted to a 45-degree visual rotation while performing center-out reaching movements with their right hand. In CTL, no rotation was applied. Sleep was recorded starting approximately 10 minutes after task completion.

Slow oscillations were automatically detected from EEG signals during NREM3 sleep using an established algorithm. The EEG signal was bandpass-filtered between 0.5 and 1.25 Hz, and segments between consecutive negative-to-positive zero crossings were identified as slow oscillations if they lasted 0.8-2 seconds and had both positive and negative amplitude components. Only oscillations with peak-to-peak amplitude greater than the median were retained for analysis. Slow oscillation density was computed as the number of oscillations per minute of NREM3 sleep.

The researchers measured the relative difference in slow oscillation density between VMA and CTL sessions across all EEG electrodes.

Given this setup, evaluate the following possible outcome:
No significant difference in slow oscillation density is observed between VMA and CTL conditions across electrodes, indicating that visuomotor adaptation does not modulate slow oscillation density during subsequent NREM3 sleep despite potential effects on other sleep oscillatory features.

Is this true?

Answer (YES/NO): YES